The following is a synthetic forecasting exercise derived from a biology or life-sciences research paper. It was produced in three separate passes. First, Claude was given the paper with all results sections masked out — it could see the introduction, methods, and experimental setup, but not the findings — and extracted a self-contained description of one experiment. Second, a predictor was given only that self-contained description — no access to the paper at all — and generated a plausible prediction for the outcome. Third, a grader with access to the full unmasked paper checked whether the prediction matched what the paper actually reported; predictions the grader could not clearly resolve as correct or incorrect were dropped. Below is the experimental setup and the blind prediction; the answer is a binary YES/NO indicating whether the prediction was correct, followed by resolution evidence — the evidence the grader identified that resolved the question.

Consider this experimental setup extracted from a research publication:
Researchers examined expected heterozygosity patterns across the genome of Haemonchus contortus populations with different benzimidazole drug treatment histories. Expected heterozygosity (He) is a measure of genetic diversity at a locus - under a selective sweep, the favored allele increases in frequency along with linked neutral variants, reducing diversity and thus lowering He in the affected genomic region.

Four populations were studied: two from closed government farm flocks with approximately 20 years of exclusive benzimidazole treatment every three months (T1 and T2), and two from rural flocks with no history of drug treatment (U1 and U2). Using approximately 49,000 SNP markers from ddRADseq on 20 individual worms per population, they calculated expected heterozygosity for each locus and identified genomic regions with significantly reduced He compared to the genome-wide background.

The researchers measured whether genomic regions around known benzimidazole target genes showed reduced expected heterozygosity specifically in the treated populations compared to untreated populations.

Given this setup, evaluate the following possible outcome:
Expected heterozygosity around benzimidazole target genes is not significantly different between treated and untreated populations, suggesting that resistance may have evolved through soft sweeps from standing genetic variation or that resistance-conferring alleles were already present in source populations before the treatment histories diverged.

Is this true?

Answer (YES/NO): NO